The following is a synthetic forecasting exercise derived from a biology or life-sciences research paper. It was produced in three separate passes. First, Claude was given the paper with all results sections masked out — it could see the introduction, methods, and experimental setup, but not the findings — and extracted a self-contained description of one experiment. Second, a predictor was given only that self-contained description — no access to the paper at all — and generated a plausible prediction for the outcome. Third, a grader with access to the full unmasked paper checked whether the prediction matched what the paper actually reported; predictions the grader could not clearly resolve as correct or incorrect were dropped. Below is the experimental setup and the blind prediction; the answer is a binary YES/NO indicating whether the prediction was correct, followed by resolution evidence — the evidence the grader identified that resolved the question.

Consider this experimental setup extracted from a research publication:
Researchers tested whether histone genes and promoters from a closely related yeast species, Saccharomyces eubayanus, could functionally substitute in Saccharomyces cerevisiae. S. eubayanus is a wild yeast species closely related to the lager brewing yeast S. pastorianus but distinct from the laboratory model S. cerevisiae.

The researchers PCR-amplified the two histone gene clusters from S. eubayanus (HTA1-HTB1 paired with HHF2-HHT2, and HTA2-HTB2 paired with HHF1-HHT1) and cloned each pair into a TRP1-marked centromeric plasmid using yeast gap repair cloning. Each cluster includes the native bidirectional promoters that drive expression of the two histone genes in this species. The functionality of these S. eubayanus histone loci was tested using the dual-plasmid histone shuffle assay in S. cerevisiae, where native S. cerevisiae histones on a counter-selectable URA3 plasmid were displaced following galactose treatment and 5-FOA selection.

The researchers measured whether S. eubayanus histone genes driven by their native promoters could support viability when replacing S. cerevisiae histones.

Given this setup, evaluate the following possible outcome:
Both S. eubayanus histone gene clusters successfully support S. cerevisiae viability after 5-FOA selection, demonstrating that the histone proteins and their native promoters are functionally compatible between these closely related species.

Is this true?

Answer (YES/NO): YES